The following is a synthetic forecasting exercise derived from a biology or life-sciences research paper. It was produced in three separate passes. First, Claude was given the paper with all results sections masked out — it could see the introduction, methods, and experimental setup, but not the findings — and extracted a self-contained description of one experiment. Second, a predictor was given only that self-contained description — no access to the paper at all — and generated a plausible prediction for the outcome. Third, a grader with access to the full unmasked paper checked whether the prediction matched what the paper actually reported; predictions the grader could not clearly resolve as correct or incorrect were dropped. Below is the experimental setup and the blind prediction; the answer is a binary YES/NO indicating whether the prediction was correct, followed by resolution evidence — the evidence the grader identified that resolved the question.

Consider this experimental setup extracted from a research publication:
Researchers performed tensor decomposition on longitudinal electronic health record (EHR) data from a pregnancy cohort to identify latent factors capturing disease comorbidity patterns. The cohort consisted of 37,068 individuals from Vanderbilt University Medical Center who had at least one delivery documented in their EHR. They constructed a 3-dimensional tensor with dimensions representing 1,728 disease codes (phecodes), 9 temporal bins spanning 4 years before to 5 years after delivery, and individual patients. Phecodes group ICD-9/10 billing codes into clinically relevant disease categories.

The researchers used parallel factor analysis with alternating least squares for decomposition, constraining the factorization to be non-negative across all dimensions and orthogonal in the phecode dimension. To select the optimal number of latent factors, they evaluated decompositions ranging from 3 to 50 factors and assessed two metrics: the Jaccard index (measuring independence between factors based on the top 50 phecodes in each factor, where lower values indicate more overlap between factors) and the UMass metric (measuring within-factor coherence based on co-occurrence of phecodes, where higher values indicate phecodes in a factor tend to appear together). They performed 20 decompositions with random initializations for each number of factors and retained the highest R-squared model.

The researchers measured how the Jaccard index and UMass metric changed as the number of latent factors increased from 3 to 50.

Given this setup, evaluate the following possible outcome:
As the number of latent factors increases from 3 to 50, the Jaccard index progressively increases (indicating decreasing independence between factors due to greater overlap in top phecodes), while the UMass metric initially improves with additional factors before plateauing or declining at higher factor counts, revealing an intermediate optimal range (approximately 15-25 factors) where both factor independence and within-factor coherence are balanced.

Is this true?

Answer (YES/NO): NO